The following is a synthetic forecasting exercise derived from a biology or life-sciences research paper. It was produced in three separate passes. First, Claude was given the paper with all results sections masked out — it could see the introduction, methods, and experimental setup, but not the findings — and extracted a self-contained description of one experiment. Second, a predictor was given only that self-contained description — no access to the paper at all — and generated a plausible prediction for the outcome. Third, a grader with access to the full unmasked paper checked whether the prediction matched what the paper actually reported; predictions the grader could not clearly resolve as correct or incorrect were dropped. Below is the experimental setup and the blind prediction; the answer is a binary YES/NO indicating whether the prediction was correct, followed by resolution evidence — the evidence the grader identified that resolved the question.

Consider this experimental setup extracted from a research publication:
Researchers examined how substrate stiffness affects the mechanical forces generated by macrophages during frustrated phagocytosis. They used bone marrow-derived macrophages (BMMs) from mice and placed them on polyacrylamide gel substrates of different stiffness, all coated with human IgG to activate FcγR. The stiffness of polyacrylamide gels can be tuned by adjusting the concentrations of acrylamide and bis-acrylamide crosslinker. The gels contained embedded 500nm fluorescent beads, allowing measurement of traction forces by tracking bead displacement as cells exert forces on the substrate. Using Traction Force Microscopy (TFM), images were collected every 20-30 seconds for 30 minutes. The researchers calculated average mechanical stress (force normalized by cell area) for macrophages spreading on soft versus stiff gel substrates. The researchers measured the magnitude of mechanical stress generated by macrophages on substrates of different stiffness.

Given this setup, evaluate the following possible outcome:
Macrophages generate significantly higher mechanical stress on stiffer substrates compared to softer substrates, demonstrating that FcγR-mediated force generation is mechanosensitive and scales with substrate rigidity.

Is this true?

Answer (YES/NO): YES